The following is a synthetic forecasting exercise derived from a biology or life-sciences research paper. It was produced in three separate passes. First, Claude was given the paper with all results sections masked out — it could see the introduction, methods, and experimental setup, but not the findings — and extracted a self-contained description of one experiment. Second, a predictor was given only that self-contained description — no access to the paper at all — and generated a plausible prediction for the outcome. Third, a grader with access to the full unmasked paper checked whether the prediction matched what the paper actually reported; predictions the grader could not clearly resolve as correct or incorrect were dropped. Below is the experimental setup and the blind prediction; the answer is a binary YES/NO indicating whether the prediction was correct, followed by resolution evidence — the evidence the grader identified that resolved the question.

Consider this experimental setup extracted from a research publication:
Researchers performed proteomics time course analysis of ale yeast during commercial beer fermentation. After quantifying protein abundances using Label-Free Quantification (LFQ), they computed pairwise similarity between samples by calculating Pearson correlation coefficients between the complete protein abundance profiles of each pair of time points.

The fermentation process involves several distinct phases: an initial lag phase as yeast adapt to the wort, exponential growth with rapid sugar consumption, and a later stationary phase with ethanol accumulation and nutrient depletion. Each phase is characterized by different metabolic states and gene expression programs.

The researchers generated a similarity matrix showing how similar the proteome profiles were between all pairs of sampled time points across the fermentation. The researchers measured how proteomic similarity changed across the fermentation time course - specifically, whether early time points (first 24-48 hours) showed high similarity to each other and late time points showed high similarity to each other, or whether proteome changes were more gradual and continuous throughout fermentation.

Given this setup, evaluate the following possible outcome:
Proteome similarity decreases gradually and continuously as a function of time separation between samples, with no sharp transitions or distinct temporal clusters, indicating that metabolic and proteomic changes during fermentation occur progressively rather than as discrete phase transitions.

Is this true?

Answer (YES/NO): NO